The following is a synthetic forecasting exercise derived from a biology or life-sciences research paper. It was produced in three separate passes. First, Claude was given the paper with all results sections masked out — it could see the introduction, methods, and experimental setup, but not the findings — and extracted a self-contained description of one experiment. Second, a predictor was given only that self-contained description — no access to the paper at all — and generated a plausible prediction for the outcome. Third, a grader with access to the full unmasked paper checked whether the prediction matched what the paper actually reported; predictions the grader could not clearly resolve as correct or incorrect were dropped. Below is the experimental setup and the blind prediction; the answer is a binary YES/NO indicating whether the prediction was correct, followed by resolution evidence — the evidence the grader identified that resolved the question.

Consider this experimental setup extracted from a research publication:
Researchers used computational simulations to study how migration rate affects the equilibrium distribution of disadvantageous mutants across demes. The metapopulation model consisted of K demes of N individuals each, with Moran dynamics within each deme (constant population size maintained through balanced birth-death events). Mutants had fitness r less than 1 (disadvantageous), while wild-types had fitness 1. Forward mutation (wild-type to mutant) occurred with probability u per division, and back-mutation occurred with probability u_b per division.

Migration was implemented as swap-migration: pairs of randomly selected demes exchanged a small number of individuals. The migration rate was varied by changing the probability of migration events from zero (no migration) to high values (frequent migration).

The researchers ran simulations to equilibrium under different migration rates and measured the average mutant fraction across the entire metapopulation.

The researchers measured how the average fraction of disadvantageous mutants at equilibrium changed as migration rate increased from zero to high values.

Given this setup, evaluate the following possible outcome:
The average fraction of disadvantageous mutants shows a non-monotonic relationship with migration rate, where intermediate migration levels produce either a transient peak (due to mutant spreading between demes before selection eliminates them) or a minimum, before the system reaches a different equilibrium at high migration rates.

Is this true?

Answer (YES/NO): NO